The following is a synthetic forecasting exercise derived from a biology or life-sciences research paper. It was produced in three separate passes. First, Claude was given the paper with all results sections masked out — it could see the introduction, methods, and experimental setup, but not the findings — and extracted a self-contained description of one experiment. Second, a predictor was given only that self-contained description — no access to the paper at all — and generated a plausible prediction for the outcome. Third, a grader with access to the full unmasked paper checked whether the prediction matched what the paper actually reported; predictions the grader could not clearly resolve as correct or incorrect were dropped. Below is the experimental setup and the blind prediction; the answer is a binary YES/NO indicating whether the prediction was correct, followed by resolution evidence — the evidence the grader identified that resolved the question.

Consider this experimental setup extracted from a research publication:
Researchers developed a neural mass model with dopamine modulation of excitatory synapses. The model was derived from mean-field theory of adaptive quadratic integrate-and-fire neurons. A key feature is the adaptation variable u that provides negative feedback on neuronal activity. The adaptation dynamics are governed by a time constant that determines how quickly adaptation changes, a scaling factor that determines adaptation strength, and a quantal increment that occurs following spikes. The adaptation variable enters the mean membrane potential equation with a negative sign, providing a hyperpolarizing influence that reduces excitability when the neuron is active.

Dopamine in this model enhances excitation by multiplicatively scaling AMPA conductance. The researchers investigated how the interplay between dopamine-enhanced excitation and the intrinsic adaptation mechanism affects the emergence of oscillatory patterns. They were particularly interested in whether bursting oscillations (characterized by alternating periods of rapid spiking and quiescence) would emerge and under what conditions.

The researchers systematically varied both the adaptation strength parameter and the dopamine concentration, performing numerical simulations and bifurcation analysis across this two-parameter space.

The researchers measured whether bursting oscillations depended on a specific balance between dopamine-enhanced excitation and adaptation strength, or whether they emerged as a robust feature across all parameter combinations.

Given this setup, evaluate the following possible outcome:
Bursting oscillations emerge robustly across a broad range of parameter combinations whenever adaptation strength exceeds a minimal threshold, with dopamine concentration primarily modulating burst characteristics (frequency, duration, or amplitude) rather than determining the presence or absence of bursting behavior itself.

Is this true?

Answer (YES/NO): NO